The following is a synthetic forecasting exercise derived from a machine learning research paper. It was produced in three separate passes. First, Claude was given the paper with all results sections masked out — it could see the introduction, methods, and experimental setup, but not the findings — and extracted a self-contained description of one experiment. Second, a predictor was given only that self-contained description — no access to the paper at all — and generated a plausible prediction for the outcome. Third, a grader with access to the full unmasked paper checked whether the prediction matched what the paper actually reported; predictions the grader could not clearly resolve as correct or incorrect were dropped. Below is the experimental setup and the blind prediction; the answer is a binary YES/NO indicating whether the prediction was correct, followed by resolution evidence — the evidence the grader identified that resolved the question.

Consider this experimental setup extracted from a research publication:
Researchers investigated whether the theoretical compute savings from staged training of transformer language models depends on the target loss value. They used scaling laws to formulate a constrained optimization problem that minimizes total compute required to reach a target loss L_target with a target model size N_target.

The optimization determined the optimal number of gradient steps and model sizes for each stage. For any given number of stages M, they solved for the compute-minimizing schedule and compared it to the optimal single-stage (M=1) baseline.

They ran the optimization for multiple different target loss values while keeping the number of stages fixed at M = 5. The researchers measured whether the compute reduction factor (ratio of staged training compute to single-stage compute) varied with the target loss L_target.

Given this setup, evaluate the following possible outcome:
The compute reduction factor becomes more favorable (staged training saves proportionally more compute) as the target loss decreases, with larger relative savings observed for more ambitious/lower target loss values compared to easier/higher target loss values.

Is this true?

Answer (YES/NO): NO